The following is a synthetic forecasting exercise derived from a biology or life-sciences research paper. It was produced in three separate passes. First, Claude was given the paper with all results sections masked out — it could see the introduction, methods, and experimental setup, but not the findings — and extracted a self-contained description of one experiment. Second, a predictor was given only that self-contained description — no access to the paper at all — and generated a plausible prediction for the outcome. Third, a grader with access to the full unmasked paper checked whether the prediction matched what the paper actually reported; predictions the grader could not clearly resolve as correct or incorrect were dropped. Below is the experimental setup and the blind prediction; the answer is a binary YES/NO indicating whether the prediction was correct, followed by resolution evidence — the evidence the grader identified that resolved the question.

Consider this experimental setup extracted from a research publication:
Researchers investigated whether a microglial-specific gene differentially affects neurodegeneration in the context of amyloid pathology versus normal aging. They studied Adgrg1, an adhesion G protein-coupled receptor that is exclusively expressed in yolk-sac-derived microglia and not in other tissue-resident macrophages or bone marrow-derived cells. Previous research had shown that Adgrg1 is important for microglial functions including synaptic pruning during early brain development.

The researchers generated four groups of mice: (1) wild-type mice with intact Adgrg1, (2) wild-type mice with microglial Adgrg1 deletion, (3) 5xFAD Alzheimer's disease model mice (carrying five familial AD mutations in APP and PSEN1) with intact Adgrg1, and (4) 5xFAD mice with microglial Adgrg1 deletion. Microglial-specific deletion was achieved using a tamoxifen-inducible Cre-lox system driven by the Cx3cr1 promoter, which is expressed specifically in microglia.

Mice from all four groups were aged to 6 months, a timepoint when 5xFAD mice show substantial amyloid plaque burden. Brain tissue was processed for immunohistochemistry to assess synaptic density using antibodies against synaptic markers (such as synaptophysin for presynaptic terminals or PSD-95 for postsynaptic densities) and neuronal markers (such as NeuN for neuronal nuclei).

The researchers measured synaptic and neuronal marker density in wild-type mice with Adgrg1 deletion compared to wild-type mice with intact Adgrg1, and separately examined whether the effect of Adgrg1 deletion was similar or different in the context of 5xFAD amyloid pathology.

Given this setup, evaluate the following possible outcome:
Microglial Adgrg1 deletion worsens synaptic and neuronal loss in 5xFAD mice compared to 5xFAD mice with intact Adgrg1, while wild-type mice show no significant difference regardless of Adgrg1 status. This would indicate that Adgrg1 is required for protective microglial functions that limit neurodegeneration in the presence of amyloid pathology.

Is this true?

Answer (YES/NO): YES